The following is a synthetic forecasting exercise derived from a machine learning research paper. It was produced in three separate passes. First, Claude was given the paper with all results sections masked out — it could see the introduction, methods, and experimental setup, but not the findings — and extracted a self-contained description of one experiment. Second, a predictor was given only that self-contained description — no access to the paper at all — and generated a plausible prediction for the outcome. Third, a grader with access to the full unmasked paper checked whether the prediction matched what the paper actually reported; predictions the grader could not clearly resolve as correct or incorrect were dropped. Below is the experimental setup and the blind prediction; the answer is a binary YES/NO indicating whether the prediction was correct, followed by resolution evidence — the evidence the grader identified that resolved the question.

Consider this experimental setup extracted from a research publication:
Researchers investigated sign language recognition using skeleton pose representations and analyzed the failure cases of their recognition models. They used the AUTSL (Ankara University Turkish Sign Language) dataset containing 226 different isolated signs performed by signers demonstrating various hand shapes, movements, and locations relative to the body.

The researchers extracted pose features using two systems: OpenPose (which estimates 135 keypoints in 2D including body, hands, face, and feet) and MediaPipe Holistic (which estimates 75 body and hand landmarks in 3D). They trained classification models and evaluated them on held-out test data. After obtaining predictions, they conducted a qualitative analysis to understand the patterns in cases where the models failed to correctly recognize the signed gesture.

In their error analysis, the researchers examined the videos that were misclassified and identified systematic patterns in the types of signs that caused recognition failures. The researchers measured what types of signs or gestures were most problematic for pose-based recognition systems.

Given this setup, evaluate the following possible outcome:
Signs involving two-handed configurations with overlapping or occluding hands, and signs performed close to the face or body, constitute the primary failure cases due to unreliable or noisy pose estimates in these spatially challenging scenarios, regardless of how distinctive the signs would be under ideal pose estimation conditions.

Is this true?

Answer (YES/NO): YES